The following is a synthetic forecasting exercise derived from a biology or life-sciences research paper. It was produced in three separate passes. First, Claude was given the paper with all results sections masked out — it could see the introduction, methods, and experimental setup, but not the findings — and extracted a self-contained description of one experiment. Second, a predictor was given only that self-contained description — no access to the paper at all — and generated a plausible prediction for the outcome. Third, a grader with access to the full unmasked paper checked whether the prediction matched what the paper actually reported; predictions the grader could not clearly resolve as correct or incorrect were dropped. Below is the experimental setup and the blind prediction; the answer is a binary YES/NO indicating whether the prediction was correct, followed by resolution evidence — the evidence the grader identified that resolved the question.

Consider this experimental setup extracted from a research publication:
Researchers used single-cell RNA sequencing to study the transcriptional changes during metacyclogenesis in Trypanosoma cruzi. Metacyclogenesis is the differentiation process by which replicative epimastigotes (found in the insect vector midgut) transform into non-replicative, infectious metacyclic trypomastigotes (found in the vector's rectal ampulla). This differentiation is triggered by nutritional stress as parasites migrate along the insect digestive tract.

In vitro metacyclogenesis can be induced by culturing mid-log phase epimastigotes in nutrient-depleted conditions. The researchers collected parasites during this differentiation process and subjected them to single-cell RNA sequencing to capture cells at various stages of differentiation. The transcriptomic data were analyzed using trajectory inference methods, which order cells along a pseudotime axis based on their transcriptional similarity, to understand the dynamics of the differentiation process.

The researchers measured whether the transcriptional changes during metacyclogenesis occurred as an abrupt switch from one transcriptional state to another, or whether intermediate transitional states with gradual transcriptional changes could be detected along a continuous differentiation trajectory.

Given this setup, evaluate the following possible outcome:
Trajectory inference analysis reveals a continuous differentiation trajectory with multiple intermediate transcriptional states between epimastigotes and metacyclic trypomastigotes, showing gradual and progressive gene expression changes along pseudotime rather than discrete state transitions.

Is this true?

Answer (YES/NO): YES